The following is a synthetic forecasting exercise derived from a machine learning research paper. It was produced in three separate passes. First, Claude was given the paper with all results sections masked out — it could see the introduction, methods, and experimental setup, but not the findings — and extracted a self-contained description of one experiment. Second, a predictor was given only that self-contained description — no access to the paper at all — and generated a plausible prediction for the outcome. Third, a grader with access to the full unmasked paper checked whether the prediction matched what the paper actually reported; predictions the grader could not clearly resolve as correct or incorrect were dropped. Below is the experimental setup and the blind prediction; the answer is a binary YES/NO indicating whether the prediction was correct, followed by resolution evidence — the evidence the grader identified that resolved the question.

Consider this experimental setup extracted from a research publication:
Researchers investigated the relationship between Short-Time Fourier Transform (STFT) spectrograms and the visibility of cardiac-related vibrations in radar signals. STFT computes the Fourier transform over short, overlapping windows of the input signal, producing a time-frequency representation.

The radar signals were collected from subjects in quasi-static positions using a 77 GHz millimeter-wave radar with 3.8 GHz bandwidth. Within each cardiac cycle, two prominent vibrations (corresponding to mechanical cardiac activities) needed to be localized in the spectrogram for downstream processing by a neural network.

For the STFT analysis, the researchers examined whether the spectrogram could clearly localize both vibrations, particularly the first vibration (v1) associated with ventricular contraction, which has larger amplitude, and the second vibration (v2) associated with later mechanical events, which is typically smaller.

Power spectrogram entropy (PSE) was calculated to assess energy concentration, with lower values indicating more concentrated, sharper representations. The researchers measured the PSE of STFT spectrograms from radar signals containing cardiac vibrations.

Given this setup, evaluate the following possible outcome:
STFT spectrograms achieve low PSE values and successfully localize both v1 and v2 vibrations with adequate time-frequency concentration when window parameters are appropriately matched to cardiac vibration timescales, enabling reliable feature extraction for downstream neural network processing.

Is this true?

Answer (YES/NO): NO